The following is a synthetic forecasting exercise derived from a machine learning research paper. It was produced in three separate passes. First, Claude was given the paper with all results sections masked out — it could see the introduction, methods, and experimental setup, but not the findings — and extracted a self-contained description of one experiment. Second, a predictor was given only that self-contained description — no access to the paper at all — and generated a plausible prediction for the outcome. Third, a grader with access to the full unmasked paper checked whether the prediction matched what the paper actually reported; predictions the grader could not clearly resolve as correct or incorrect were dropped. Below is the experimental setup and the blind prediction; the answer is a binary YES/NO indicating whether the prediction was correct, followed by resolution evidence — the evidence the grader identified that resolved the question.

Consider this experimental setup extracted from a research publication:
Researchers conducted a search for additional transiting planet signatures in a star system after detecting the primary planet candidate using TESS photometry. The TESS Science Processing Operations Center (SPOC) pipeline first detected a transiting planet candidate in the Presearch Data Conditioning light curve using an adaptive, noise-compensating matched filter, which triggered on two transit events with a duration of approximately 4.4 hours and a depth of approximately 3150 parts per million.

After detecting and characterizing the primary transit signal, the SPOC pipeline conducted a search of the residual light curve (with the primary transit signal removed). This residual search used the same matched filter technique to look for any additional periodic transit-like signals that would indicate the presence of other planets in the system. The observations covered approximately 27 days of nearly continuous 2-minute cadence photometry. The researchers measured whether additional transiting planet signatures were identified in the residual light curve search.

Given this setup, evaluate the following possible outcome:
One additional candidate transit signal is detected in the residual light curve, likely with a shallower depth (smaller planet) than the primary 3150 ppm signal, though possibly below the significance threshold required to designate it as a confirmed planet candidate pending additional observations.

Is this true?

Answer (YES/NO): NO